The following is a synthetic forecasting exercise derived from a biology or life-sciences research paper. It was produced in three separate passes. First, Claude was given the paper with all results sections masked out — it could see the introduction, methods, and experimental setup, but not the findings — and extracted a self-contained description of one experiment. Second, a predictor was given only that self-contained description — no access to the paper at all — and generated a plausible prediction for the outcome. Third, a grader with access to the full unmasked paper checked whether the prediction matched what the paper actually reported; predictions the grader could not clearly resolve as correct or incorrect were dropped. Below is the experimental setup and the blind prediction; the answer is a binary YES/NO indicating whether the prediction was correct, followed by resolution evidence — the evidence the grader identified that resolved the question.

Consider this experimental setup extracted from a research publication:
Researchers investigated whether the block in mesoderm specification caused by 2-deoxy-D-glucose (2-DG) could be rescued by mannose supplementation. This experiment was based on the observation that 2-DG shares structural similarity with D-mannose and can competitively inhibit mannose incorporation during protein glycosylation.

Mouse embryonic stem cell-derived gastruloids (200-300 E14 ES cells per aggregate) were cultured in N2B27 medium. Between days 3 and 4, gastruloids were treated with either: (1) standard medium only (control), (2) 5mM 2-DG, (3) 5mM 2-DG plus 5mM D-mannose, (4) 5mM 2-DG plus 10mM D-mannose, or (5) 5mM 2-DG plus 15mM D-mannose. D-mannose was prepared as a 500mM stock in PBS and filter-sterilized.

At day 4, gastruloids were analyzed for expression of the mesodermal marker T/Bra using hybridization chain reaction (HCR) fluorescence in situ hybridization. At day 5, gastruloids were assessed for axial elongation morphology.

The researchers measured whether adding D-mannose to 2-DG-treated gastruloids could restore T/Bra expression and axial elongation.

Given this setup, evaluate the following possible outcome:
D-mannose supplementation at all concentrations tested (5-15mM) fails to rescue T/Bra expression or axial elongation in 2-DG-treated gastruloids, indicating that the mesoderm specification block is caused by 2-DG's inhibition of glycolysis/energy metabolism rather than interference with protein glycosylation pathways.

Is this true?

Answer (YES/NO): NO